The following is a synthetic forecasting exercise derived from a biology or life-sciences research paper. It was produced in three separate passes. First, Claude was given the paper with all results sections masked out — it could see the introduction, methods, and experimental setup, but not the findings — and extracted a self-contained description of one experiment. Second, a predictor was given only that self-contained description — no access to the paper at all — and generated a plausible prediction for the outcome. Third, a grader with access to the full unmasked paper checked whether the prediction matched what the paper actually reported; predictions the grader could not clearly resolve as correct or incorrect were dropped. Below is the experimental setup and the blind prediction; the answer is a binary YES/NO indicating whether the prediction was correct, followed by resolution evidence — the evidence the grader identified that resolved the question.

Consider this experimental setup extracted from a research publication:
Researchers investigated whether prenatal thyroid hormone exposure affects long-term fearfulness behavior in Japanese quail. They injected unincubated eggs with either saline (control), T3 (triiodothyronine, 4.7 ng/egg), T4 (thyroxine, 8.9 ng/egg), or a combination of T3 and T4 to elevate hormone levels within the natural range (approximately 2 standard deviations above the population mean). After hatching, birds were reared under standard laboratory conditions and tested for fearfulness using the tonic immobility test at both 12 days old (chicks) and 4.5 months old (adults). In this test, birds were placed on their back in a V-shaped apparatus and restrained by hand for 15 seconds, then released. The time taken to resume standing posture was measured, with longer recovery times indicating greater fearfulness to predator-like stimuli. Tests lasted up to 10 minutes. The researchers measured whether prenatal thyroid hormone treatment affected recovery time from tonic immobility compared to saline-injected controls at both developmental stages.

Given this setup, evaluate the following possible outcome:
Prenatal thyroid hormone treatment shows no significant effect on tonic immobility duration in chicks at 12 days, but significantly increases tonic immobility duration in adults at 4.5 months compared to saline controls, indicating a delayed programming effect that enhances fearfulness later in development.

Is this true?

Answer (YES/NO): NO